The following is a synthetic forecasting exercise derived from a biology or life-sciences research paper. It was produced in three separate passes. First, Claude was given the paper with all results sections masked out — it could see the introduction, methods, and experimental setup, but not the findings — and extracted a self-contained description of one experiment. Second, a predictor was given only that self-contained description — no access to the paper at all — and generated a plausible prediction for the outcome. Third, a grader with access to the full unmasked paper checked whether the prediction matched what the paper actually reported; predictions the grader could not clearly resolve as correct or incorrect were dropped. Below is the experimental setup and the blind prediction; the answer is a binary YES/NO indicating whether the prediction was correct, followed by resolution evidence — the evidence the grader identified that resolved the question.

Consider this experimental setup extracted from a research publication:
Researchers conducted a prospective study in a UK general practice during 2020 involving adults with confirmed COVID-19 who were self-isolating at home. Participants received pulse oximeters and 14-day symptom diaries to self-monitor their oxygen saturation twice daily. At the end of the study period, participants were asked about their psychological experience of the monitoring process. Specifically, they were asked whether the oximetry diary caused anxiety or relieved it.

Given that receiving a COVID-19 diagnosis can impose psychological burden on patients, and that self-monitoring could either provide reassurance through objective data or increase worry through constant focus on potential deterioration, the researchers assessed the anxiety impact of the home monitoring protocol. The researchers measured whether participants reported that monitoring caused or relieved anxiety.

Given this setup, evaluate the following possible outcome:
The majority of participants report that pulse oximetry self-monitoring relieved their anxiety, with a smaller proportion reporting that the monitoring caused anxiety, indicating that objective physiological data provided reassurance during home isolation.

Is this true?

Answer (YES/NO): YES